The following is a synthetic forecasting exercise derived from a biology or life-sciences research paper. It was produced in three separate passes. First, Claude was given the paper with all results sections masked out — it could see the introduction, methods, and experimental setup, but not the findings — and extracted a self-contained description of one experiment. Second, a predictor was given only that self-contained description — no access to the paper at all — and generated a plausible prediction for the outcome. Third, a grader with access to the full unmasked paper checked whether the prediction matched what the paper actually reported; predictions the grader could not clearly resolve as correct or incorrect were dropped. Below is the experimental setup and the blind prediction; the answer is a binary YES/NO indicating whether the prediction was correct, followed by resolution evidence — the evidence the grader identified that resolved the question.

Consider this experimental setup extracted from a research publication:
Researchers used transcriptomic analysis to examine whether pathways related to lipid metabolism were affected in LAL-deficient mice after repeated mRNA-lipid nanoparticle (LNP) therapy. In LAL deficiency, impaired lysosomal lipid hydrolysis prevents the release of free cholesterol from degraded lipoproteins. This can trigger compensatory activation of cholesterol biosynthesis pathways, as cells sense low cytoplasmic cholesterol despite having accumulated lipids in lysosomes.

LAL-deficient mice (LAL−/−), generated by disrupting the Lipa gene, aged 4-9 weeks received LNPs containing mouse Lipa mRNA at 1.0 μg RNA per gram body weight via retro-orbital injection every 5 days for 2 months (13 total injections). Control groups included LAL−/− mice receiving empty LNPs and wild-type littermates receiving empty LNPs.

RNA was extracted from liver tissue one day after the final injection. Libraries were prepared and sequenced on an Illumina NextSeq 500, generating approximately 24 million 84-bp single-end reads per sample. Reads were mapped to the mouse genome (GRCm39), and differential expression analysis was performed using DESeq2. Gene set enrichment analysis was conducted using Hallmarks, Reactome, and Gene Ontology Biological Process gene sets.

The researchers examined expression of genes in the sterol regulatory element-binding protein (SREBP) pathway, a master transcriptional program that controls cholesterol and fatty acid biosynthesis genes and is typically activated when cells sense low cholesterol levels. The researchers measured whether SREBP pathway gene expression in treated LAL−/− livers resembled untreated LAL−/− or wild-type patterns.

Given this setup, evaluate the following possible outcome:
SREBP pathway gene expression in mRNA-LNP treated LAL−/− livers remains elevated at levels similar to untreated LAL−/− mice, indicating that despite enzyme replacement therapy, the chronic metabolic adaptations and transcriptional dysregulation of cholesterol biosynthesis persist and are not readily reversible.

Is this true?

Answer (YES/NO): NO